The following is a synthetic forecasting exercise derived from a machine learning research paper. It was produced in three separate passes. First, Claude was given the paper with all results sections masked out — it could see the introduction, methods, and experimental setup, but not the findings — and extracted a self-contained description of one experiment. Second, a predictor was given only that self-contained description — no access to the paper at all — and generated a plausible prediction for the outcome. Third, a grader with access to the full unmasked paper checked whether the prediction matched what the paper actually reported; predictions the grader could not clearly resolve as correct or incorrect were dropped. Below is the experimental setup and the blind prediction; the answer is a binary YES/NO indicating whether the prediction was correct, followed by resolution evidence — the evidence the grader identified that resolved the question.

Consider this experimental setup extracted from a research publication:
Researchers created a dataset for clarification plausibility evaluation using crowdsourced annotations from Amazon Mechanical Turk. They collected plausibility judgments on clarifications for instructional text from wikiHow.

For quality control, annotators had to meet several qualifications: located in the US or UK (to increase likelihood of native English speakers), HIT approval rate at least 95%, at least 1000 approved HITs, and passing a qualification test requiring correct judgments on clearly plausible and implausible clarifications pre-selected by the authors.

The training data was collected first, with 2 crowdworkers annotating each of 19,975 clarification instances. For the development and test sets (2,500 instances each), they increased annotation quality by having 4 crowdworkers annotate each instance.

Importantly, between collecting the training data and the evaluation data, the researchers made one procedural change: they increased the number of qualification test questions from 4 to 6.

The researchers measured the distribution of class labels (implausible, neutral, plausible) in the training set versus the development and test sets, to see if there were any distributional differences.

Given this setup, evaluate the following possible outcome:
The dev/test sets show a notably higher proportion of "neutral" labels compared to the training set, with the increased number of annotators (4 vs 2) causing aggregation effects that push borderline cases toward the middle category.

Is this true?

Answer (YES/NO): NO